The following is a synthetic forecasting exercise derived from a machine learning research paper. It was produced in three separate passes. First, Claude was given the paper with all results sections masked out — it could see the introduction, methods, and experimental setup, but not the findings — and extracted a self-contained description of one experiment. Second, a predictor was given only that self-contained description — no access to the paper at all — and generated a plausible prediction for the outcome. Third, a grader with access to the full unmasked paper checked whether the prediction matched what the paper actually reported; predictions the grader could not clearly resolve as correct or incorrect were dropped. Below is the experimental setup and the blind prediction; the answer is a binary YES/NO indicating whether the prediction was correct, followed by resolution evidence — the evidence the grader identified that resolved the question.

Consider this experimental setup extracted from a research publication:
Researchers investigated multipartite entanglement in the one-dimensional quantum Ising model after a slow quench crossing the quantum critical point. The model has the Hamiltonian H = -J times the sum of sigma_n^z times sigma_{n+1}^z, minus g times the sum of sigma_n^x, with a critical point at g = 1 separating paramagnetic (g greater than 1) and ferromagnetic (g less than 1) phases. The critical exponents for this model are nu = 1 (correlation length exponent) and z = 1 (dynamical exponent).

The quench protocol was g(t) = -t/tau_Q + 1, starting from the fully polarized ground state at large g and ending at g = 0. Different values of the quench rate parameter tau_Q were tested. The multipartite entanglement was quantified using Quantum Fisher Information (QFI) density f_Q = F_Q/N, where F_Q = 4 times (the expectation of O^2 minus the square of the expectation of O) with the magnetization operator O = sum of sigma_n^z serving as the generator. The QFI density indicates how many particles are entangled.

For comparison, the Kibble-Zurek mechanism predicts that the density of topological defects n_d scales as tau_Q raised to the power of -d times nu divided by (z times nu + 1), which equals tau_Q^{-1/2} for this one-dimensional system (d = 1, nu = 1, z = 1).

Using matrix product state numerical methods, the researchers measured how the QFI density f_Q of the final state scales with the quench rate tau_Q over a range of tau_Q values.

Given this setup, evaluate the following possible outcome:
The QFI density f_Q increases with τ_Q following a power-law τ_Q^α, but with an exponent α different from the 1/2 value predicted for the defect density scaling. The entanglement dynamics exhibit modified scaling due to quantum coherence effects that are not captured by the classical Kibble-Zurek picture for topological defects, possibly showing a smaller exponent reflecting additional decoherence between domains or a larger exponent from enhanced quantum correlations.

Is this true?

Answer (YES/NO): NO